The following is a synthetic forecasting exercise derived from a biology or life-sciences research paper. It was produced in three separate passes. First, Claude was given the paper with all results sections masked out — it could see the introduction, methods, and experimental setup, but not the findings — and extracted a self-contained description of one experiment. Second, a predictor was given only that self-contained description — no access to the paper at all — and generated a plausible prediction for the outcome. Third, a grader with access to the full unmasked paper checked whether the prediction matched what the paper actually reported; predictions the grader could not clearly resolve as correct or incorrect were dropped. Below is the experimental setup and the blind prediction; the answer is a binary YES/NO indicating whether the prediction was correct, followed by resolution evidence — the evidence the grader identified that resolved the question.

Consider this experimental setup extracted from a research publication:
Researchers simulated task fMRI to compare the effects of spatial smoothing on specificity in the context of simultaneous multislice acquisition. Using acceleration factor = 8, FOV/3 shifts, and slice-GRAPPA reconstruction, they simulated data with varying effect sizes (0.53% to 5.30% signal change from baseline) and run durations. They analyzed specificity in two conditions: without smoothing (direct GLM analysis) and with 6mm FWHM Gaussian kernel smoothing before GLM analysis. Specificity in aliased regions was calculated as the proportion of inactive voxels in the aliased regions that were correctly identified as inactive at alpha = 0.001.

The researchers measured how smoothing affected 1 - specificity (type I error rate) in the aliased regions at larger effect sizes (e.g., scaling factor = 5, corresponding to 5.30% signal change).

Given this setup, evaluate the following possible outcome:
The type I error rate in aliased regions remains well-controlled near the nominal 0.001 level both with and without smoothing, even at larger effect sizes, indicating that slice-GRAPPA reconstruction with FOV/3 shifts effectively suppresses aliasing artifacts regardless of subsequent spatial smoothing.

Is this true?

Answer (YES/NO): NO